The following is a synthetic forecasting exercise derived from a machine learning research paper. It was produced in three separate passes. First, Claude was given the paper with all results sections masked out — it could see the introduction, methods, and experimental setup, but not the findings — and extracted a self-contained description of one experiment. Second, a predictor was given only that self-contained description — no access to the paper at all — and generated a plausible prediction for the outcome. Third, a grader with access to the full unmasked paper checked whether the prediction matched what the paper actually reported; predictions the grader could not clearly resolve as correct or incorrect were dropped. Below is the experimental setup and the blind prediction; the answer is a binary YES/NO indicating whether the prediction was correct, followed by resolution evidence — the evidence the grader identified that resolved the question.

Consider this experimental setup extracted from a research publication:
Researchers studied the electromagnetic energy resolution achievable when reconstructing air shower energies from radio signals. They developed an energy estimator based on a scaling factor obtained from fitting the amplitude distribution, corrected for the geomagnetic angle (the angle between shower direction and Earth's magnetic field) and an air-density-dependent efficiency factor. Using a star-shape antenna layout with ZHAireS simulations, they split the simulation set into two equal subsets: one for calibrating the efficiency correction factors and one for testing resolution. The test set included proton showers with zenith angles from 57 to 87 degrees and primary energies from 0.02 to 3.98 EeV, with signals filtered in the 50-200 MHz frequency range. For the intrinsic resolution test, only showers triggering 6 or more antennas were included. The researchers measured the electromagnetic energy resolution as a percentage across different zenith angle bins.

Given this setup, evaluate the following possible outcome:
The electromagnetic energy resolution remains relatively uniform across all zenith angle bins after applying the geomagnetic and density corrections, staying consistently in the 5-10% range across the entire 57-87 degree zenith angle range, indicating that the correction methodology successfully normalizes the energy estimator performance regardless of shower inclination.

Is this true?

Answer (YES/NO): NO